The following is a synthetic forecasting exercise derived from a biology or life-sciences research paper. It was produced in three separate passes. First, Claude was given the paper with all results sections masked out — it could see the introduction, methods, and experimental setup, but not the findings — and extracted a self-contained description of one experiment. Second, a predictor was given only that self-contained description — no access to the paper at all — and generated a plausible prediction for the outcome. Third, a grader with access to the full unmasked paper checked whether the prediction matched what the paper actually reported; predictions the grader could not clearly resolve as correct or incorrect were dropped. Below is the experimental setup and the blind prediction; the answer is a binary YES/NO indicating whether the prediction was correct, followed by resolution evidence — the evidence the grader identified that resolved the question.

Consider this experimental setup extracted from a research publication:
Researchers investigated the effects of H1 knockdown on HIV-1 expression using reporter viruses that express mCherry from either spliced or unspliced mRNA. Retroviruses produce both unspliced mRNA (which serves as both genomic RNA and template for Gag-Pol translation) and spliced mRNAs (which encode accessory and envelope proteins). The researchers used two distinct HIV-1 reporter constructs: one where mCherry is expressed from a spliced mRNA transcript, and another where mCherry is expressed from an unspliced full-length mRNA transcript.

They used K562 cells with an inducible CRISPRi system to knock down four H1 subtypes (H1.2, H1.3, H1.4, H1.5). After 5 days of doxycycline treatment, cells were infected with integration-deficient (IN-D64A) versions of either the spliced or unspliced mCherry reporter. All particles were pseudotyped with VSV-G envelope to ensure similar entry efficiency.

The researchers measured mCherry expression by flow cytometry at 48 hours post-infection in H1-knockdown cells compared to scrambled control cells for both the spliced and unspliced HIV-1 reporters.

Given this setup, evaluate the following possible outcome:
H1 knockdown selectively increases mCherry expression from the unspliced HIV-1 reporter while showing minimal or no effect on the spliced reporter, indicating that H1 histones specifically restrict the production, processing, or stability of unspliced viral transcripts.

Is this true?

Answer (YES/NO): NO